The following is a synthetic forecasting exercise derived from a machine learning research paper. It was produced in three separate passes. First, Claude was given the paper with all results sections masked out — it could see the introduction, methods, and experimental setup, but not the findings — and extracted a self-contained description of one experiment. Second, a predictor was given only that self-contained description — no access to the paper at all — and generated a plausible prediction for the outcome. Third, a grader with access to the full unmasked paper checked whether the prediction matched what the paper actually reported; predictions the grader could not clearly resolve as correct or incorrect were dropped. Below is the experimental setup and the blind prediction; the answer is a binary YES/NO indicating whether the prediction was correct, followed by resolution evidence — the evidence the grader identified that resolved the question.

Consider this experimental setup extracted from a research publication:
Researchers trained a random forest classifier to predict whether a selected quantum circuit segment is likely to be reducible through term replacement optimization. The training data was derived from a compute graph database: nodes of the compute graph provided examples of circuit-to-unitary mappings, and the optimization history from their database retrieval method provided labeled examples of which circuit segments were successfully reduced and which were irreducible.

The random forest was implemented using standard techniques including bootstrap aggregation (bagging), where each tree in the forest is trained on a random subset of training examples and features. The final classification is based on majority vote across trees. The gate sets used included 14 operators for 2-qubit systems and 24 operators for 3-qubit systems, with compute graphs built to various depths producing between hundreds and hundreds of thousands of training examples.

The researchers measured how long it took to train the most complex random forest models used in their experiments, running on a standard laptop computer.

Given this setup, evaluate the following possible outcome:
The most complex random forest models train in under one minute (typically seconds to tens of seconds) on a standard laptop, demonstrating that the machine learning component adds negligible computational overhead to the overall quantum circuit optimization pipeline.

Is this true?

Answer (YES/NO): NO